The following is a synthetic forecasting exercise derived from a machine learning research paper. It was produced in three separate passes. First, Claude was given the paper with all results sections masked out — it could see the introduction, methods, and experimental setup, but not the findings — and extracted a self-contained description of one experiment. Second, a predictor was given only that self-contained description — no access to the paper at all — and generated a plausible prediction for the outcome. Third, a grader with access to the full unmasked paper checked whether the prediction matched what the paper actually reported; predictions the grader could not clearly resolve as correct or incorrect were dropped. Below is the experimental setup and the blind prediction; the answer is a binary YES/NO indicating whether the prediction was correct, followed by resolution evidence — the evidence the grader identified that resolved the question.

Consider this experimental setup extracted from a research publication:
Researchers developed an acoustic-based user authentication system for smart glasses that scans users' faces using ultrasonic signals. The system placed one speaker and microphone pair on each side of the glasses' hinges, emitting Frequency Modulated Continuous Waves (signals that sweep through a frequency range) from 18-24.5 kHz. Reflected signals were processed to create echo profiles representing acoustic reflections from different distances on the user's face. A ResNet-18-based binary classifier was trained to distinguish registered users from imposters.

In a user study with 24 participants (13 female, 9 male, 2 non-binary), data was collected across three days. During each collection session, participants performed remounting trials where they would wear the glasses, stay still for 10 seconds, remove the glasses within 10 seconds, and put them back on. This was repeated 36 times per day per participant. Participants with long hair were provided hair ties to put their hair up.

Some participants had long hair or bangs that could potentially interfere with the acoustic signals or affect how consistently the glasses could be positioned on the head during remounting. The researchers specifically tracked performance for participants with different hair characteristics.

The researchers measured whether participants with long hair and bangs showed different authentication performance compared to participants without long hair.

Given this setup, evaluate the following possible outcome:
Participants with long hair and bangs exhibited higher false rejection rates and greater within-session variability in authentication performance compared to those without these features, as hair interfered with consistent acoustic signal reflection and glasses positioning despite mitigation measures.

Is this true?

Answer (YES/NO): YES